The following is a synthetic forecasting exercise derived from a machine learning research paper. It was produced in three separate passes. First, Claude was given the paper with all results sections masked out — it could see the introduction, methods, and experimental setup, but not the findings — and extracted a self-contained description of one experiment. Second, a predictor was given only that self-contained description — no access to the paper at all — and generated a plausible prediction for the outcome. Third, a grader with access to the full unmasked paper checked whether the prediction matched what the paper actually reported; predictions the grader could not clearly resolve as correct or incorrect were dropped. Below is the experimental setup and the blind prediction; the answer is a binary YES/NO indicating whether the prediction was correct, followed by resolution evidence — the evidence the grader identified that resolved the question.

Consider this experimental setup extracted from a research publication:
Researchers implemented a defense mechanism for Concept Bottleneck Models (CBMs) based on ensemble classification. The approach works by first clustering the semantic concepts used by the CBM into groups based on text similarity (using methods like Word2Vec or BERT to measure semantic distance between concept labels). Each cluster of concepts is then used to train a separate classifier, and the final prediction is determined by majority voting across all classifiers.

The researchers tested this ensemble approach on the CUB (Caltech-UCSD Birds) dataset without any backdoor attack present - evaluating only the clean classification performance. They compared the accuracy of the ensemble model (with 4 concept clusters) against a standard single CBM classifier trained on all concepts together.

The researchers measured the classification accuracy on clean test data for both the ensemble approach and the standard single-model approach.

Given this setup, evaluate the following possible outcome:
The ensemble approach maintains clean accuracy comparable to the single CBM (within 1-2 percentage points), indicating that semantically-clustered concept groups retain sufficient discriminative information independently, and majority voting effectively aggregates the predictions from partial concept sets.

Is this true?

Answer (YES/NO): NO